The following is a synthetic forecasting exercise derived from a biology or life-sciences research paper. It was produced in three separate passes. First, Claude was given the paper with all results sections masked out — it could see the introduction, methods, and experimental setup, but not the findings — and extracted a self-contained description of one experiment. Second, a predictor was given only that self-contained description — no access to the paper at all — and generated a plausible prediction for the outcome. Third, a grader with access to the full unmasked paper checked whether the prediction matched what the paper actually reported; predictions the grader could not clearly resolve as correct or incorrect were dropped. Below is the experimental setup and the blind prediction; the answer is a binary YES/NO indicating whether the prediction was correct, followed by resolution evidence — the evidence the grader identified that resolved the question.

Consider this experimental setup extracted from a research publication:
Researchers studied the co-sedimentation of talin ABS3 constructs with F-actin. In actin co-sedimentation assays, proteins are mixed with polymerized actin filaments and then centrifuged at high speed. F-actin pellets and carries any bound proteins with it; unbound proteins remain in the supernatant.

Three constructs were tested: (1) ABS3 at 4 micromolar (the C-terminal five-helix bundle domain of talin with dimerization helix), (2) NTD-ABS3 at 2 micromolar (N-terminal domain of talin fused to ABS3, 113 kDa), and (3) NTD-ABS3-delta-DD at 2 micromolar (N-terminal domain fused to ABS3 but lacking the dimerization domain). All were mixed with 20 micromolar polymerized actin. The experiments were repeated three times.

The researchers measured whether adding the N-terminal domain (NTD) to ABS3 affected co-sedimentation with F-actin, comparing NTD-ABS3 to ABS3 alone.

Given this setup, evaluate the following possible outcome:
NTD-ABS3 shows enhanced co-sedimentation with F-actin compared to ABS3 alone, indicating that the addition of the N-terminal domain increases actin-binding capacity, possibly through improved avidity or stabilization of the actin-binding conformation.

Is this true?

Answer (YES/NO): YES